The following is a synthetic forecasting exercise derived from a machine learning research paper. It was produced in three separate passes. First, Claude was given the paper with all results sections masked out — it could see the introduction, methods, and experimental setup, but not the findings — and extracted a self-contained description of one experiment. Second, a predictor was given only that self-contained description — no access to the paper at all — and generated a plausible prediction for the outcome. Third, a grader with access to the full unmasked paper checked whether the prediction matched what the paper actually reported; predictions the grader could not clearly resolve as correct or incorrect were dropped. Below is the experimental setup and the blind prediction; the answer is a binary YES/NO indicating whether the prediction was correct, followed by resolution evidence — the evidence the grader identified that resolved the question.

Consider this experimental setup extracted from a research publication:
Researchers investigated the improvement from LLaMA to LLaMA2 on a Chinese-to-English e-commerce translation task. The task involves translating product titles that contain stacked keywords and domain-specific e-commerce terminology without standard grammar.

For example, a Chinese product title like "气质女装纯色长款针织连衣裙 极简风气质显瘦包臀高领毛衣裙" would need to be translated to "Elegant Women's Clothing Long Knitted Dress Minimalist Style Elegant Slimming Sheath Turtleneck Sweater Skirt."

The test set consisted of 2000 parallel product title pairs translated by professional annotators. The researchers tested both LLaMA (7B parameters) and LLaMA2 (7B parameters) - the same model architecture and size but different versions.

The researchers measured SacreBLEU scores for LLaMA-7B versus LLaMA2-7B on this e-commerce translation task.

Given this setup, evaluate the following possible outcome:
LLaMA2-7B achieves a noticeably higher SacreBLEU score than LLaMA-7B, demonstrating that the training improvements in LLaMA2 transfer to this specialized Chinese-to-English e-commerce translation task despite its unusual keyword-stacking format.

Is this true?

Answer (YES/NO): YES